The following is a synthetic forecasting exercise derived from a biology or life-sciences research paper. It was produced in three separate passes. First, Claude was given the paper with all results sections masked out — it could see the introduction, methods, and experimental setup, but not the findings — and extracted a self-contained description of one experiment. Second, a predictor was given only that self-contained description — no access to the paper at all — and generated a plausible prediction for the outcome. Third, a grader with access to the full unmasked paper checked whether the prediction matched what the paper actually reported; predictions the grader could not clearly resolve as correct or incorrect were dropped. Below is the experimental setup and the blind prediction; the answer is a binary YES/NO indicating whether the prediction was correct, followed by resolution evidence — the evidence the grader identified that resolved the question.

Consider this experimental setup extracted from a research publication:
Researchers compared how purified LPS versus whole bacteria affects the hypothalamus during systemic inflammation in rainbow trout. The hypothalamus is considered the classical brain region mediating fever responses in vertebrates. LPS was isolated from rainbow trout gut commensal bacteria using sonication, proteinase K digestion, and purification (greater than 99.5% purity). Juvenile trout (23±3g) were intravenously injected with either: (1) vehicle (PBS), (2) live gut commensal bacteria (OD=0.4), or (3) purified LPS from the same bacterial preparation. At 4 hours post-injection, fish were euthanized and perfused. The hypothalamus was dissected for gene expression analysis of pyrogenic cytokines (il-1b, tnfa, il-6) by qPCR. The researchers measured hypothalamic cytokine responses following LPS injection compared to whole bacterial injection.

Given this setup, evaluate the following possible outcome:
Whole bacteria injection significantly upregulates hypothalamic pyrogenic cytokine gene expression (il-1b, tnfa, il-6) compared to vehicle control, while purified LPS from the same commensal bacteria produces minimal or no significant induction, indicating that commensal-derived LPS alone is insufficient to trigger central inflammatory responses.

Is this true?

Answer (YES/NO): NO